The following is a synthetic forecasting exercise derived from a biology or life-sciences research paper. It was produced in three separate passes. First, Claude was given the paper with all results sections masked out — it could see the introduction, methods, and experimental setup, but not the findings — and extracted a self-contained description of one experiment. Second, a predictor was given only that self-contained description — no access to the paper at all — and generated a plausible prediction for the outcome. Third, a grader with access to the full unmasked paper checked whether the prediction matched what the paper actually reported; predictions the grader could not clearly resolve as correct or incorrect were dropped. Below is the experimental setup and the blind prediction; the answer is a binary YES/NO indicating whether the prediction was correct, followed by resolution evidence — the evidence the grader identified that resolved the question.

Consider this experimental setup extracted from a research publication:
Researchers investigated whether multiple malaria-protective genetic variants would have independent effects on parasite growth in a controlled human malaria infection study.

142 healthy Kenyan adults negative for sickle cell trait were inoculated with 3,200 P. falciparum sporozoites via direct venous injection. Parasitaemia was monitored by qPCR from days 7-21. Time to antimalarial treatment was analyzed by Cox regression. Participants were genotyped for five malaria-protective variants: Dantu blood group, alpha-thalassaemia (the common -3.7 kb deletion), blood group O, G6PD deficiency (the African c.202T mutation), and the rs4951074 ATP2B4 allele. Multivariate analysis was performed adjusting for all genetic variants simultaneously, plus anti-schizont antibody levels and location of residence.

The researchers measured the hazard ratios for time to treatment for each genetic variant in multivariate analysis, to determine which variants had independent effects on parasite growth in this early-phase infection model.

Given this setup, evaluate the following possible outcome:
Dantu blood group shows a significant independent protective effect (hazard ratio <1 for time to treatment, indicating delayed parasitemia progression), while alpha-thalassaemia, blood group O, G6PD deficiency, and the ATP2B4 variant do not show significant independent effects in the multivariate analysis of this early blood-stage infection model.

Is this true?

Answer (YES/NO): YES